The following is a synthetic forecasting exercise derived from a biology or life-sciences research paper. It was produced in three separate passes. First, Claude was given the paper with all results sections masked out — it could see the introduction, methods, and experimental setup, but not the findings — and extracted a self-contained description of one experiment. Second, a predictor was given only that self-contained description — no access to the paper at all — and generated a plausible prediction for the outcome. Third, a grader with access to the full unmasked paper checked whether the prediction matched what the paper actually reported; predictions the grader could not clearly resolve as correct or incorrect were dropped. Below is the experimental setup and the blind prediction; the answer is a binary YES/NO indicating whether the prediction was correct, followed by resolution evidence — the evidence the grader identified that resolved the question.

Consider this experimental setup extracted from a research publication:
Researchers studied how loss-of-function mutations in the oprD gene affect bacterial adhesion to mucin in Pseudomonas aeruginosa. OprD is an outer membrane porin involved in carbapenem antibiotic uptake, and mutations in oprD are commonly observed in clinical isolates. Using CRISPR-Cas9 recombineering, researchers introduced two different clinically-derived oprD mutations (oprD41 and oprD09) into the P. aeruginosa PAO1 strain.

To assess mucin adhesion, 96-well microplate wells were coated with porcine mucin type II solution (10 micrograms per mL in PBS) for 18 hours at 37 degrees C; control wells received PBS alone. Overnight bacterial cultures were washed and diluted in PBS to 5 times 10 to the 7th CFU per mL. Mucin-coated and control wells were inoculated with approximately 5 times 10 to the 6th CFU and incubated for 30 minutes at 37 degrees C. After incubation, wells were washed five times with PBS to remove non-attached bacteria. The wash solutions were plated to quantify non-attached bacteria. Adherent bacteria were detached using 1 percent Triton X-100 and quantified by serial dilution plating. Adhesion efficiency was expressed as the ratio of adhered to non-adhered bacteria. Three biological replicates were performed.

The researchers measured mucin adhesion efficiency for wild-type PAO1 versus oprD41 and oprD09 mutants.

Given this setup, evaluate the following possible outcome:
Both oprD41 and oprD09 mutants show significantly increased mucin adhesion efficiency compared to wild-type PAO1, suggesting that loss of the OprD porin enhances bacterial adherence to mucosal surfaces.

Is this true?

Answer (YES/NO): NO